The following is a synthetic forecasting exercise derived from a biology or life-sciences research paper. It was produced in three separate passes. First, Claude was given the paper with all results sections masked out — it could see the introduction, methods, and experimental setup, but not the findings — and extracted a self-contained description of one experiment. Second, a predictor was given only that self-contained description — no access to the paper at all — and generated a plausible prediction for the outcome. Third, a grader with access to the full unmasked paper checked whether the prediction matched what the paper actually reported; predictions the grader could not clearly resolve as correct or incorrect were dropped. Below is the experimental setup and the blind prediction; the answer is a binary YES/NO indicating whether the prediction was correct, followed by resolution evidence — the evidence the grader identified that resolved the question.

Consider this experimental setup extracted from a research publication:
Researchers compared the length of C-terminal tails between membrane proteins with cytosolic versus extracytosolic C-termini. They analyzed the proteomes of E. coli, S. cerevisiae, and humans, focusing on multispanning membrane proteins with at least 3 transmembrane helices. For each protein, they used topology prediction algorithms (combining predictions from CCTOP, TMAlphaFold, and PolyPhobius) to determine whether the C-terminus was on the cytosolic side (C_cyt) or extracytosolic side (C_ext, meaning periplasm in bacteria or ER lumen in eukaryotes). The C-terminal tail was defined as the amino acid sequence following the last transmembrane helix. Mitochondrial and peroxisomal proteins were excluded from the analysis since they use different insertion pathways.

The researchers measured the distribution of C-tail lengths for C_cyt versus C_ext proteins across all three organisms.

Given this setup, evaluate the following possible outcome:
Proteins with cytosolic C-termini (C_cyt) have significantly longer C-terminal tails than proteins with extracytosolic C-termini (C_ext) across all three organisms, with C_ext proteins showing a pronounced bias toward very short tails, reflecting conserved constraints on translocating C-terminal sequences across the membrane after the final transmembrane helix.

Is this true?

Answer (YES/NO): YES